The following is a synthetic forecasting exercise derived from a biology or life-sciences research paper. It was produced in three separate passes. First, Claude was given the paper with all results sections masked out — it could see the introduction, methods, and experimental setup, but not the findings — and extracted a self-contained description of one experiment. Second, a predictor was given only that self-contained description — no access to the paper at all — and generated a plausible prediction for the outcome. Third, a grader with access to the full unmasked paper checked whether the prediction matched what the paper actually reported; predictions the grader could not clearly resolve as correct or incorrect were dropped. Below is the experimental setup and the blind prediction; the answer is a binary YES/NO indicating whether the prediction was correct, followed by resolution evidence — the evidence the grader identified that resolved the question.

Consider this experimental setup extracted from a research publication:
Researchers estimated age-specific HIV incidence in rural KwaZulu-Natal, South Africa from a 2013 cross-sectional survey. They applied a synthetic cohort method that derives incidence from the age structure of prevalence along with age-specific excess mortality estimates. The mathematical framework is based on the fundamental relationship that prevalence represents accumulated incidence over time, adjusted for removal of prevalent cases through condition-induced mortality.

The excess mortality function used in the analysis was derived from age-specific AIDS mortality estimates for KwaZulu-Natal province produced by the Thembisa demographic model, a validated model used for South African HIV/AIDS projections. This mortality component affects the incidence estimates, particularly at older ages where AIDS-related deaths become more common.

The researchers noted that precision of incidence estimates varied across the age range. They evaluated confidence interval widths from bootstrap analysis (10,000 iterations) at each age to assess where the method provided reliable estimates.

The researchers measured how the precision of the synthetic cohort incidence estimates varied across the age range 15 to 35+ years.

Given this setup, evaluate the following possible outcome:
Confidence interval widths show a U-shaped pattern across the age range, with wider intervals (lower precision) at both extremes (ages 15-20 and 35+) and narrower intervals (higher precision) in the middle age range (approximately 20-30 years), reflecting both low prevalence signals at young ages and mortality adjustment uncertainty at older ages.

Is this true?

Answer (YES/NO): NO